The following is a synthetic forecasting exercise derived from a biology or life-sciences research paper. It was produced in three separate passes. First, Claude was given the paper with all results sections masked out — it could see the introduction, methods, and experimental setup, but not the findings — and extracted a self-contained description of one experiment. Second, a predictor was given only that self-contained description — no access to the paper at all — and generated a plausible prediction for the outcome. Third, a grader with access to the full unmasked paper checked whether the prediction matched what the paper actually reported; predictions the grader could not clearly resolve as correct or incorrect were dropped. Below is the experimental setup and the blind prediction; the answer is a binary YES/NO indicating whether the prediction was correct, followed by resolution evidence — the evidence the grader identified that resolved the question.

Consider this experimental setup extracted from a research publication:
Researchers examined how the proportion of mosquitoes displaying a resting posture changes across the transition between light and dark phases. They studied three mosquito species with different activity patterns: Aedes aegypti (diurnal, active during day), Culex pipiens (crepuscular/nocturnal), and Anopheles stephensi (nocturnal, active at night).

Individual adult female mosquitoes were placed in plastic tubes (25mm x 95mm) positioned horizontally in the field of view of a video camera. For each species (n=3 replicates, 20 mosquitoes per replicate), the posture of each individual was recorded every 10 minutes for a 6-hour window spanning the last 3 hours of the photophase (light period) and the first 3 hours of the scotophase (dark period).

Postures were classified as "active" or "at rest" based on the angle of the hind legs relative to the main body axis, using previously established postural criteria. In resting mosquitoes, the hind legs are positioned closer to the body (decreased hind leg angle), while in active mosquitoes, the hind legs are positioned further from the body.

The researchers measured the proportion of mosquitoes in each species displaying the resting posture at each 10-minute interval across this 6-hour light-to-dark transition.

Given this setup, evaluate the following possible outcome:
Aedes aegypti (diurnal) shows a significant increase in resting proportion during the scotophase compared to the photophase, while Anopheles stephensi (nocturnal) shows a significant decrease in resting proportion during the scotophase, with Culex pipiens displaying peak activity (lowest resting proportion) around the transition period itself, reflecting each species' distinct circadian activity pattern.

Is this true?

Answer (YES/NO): NO